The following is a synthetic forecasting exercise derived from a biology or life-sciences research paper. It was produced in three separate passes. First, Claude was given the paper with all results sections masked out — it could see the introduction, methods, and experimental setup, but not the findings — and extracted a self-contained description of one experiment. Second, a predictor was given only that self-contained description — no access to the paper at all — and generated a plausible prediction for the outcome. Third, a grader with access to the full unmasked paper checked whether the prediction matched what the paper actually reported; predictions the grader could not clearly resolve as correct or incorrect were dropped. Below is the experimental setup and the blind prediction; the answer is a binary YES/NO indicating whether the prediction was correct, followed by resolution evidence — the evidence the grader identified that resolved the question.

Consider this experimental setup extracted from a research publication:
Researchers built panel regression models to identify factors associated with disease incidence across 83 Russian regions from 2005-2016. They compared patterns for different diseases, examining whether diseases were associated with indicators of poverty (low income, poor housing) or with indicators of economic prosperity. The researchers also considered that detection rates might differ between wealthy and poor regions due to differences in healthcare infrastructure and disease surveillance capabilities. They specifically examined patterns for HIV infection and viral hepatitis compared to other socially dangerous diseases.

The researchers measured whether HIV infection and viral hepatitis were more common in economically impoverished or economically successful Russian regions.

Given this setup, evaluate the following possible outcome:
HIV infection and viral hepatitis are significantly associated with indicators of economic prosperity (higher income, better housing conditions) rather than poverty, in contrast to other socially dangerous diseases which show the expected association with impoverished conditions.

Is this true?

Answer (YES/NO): YES